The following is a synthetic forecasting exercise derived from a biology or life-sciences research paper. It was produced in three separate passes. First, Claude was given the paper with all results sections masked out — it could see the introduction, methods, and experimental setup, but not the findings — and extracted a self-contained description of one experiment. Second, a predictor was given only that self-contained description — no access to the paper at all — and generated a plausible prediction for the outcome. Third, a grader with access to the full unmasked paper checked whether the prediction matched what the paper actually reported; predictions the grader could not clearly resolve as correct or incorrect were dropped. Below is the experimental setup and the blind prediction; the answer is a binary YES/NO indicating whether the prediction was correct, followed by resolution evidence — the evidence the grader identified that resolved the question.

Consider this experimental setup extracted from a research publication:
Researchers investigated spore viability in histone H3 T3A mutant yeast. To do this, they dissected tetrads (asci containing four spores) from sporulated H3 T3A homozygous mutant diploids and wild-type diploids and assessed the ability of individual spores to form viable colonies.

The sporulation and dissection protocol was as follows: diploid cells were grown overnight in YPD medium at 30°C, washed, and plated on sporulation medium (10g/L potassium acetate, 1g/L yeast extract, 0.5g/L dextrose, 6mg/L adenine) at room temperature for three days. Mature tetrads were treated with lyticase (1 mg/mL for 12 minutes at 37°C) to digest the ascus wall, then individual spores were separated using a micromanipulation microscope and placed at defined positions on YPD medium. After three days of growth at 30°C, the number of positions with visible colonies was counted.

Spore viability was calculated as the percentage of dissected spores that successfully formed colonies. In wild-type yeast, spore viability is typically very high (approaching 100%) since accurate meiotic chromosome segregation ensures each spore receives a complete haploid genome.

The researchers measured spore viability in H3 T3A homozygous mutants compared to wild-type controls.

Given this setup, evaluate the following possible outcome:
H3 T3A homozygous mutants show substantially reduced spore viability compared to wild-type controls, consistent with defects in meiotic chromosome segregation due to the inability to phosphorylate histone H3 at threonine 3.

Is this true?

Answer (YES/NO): YES